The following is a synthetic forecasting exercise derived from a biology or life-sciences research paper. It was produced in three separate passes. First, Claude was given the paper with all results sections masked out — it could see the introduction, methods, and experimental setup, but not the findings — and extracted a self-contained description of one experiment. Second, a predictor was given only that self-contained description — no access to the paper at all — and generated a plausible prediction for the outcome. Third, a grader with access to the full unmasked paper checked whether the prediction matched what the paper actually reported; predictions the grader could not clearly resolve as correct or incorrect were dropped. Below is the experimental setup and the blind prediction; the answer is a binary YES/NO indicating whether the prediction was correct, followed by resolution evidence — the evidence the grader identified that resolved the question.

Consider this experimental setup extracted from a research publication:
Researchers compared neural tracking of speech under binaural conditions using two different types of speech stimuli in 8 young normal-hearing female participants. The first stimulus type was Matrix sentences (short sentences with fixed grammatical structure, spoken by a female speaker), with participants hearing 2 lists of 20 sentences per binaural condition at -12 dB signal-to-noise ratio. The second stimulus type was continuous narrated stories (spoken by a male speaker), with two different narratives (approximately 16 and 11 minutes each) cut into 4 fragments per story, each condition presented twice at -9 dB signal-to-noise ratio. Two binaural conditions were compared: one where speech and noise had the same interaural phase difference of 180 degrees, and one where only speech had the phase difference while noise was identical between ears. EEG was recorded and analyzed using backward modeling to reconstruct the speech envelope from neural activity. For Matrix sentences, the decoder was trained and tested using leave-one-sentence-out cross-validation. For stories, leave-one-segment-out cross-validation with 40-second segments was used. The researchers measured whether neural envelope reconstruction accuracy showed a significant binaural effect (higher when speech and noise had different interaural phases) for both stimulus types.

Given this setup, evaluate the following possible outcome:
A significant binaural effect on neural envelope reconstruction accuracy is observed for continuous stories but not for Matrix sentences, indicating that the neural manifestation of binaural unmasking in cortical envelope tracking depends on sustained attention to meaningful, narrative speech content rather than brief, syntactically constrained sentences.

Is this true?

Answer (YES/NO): NO